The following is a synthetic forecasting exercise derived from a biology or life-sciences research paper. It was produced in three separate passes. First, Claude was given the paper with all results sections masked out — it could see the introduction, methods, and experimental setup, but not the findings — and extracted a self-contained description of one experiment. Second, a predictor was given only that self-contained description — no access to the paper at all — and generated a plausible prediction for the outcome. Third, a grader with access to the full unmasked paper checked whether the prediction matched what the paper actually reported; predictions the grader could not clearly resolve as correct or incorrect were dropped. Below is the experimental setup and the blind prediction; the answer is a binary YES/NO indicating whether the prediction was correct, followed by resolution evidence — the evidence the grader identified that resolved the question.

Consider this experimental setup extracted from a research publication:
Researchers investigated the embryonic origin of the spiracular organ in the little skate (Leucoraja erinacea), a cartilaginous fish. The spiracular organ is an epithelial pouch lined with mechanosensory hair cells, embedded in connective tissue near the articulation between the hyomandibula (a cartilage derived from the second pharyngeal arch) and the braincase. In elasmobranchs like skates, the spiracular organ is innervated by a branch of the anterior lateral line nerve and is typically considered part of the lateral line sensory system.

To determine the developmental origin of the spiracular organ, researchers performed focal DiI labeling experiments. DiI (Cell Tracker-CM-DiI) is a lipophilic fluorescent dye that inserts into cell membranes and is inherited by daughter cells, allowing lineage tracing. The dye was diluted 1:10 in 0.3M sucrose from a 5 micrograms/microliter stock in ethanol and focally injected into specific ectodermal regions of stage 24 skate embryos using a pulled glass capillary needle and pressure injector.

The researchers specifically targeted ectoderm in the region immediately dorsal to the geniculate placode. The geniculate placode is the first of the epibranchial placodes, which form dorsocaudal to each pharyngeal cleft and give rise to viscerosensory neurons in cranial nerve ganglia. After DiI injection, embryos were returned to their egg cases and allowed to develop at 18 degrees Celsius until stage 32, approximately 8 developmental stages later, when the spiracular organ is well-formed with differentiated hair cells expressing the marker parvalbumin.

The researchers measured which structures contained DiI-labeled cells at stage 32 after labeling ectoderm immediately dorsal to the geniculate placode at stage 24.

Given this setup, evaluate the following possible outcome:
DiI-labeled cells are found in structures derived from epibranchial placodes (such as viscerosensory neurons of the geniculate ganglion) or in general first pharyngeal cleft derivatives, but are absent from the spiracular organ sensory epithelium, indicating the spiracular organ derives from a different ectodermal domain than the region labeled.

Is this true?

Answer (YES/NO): NO